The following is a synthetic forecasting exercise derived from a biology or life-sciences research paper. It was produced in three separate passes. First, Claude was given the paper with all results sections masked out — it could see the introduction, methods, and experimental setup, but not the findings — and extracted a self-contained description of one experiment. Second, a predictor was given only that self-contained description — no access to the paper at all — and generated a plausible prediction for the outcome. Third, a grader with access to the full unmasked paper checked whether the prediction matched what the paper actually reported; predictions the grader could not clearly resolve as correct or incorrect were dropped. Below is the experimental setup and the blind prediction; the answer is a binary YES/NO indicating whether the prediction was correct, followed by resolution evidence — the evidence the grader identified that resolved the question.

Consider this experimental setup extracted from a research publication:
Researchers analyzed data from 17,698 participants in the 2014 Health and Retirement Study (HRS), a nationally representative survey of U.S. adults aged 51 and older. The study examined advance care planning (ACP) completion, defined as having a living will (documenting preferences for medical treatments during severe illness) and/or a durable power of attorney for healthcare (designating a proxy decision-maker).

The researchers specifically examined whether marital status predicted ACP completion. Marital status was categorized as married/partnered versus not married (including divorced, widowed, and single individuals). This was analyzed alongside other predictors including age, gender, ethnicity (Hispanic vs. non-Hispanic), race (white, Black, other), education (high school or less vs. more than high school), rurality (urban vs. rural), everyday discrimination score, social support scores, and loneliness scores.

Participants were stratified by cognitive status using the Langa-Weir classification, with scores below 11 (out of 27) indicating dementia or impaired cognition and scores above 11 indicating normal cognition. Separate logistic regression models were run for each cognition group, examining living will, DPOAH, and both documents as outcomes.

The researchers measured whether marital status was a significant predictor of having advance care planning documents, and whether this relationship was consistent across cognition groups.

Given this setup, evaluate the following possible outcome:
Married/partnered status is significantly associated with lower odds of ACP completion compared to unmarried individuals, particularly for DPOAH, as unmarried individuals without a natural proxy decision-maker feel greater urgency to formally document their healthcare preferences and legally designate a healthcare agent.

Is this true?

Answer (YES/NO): NO